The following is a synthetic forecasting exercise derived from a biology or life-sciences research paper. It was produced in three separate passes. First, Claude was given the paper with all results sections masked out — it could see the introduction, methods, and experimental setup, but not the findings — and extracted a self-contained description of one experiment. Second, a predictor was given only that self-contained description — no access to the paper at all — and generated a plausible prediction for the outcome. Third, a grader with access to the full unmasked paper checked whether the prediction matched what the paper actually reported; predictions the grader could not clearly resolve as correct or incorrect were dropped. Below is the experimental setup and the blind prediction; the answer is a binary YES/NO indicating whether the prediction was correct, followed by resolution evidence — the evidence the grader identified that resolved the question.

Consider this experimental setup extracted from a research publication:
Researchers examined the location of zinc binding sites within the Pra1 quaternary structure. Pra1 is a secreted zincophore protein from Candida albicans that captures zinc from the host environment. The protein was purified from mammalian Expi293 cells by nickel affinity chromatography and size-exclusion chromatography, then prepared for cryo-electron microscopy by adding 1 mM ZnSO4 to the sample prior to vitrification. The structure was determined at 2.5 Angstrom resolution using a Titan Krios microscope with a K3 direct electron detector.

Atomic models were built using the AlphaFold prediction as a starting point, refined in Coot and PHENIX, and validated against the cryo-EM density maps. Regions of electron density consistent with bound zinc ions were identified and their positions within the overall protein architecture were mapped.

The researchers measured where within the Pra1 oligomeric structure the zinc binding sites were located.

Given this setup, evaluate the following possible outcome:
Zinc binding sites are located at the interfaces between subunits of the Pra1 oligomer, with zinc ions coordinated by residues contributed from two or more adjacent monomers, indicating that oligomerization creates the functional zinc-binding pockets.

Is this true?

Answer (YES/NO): NO